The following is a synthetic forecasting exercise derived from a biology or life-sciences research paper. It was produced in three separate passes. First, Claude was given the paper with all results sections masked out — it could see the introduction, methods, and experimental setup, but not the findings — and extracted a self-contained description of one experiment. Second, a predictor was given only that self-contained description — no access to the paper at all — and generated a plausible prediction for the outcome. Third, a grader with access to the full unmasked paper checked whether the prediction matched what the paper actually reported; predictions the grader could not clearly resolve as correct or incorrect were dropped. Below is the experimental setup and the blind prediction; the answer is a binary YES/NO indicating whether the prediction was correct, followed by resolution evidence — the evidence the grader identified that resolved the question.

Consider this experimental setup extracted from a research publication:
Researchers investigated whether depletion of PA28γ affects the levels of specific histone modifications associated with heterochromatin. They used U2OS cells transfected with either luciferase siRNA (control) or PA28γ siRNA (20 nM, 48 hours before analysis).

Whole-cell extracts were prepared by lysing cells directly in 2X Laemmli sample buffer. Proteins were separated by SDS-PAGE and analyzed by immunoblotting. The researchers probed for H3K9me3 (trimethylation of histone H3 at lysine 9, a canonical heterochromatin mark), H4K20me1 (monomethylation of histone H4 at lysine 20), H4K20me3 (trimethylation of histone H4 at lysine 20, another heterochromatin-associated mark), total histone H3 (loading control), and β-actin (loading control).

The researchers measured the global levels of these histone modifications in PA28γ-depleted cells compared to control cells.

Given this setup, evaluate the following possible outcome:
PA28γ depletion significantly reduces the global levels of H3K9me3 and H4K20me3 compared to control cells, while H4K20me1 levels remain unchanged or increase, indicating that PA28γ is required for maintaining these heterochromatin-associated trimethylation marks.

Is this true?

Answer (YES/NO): NO